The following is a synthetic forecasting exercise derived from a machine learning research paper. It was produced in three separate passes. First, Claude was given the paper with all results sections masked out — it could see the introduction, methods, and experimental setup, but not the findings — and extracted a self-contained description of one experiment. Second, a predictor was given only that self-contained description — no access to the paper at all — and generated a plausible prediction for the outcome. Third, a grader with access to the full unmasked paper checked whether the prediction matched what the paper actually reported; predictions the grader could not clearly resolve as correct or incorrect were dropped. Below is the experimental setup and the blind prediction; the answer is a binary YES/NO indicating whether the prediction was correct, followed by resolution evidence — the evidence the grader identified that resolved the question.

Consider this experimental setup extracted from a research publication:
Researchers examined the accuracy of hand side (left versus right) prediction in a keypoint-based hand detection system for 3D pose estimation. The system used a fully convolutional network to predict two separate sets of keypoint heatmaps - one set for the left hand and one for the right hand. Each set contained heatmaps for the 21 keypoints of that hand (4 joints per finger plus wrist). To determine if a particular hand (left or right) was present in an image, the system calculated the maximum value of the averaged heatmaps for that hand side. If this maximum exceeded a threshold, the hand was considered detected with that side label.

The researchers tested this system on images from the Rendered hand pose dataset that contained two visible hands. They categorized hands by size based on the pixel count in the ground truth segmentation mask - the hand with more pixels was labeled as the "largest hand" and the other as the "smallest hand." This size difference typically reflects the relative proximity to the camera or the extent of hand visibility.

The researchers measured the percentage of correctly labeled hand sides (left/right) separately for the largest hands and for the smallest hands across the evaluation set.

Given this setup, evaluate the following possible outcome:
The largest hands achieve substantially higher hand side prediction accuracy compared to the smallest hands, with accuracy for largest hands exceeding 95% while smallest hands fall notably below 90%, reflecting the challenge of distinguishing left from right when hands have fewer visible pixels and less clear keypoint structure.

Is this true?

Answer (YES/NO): NO